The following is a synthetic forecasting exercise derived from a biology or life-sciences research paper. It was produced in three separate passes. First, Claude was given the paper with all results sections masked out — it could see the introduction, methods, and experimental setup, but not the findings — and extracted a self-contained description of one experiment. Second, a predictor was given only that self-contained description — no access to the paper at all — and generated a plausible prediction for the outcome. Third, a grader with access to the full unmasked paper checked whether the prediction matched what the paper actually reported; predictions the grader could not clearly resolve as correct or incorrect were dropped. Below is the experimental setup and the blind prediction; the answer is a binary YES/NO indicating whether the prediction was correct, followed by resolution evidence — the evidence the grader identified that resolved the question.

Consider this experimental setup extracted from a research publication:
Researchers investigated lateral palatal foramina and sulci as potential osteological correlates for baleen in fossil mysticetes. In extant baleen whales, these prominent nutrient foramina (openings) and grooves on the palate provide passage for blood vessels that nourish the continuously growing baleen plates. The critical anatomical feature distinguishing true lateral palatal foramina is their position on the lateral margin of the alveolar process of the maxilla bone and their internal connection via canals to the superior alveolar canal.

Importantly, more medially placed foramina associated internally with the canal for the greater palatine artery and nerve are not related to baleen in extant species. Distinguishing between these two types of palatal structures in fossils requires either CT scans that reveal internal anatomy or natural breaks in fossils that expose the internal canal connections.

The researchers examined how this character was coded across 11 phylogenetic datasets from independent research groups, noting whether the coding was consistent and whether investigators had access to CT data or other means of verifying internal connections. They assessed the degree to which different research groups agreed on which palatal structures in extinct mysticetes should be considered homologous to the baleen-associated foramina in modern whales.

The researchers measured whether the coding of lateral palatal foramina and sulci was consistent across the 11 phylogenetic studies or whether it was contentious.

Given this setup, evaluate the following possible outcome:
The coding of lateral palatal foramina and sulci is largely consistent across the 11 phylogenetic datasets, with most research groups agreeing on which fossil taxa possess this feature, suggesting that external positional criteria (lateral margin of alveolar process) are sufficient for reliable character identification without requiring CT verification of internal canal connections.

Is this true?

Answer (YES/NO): NO